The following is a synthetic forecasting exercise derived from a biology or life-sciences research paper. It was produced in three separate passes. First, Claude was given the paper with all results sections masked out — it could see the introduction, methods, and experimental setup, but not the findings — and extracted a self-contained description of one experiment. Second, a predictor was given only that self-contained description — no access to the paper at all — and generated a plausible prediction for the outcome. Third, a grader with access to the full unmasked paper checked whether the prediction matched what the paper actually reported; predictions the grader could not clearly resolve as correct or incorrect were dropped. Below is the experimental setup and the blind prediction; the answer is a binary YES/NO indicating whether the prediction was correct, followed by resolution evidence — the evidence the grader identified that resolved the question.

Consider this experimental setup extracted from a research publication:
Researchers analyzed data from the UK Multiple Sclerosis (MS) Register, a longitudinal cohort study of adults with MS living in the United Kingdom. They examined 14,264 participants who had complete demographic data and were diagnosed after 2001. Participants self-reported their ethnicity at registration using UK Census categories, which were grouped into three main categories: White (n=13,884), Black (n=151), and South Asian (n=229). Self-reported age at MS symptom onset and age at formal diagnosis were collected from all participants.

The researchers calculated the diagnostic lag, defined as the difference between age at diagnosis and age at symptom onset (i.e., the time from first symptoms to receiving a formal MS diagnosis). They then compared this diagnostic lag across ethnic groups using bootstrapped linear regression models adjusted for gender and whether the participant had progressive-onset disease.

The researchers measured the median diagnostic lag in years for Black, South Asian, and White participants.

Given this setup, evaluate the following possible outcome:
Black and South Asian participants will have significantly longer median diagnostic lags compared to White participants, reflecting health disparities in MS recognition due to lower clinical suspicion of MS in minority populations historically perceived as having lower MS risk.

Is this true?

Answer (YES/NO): NO